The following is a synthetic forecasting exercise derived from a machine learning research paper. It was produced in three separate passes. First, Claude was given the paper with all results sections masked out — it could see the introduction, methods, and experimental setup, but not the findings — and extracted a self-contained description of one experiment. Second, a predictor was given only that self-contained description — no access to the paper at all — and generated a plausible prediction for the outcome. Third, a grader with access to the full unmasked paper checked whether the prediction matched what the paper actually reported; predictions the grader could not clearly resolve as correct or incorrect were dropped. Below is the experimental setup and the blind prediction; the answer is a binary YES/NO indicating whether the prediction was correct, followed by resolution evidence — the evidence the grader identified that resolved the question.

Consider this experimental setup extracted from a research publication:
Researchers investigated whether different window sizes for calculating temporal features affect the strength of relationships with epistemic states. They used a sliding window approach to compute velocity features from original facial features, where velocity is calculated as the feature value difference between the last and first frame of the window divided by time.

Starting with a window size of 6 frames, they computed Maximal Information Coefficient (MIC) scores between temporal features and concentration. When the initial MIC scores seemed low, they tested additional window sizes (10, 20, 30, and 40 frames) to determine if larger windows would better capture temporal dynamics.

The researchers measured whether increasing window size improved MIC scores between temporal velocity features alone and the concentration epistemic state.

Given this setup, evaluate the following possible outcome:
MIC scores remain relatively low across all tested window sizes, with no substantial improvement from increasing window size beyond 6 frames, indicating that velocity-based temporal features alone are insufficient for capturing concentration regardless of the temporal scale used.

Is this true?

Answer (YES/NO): YES